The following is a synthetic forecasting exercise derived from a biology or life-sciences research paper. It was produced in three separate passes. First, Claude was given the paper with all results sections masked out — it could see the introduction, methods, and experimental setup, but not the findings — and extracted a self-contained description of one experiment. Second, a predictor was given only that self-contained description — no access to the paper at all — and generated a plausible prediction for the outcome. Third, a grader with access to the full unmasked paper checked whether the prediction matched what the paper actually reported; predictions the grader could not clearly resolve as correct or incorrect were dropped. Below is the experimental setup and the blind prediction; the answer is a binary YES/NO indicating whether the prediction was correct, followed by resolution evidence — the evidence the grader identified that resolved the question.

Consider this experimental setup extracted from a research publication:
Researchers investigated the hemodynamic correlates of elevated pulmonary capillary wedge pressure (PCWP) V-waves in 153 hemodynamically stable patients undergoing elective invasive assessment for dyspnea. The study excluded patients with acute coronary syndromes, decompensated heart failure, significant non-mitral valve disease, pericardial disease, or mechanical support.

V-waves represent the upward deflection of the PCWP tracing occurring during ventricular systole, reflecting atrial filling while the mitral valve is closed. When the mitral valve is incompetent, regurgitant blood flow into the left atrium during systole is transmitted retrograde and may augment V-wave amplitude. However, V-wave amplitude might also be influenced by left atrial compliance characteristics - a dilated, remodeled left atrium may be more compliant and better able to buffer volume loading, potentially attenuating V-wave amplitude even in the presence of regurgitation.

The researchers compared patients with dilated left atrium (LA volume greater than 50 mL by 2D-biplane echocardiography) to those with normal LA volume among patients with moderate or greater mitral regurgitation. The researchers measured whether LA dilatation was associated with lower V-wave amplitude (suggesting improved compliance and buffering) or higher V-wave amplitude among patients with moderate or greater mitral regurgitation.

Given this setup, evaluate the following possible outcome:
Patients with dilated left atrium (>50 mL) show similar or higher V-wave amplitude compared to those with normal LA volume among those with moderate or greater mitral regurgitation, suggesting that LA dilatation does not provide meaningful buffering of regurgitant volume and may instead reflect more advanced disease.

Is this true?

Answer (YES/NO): YES